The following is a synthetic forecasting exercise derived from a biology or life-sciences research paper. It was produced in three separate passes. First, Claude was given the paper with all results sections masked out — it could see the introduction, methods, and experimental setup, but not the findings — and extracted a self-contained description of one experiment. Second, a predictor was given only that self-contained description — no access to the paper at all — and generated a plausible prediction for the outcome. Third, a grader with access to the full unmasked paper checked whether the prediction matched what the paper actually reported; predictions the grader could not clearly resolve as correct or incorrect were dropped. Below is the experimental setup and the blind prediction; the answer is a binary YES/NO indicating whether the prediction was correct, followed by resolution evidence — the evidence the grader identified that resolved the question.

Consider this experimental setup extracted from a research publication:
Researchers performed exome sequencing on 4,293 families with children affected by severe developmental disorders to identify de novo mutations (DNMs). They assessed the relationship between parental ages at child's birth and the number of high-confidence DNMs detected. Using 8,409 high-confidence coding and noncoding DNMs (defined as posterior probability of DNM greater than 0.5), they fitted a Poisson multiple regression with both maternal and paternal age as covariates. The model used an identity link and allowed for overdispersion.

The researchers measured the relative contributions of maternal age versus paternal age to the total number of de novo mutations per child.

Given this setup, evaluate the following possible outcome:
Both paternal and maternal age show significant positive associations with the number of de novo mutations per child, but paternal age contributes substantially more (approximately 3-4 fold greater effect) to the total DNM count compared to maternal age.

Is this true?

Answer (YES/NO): NO